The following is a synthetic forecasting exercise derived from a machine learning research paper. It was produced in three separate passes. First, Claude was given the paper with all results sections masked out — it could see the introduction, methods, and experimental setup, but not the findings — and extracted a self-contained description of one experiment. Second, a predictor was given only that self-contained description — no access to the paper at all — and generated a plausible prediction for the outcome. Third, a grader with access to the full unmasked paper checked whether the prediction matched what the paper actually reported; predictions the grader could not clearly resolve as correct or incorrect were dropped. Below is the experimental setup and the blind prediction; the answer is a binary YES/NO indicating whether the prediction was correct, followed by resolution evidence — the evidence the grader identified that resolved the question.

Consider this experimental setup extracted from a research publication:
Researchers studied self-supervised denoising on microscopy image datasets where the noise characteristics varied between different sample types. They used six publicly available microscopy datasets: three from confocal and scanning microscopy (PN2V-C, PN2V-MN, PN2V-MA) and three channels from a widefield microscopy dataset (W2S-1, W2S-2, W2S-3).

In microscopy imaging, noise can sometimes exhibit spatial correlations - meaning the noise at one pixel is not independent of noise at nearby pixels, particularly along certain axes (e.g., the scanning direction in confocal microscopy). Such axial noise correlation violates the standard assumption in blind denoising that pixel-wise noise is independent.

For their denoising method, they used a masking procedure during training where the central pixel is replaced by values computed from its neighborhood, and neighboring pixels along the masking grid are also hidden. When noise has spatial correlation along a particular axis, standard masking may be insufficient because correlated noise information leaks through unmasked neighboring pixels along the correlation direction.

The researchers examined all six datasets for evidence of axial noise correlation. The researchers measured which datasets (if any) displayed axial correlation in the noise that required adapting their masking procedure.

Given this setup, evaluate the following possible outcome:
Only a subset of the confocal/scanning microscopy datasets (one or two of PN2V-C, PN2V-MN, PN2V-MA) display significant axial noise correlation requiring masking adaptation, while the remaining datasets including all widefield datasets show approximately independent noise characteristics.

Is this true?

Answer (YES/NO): YES